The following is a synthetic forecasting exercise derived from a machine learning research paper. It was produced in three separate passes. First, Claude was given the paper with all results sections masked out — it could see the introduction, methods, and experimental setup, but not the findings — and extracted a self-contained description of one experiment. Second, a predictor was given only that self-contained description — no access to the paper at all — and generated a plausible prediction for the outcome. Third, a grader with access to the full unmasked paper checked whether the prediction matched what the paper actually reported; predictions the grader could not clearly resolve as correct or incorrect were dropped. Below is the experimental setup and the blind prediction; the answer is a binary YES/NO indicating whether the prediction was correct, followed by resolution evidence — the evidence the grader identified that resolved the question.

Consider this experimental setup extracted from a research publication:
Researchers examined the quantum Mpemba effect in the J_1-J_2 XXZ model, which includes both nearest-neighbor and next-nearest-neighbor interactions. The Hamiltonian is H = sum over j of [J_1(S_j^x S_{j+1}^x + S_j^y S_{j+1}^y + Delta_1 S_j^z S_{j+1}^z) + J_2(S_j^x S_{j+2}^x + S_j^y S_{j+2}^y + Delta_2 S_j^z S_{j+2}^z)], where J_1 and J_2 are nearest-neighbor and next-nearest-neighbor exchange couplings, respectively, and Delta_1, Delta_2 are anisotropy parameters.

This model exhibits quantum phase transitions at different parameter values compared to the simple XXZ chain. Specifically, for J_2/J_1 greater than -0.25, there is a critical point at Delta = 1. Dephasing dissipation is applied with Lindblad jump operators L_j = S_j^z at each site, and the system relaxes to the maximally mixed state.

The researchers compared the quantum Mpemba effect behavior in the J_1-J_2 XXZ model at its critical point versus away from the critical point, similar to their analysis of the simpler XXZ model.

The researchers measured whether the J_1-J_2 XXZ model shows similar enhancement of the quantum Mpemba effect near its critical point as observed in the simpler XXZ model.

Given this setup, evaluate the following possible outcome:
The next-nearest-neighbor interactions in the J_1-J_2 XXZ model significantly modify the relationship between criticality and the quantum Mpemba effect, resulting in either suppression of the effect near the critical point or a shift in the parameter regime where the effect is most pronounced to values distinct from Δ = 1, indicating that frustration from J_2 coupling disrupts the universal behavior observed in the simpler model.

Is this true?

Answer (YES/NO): NO